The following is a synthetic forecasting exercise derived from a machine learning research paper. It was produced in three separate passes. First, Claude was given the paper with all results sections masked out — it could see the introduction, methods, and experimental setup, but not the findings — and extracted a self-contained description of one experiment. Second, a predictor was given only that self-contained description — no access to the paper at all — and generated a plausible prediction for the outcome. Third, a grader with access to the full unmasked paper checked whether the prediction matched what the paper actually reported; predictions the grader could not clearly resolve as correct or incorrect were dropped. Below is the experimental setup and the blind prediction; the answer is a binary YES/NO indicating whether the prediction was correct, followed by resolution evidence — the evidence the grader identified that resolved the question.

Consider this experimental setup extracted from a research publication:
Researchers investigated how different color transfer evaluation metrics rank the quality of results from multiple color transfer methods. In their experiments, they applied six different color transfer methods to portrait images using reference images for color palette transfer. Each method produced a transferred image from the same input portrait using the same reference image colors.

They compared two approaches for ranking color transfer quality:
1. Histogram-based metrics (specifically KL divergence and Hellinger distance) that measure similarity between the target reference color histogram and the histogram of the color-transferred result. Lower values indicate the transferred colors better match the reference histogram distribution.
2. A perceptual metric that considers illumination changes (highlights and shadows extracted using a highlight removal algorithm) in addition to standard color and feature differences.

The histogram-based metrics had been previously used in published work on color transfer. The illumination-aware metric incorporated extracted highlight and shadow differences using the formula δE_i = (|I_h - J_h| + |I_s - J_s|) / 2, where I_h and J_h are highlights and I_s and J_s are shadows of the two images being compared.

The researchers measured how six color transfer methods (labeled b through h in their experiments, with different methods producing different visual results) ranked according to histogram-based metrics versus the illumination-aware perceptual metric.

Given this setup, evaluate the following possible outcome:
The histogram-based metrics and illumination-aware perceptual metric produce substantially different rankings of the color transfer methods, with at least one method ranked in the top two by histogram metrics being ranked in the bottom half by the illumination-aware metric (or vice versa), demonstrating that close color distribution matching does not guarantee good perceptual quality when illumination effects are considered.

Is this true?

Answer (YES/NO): YES